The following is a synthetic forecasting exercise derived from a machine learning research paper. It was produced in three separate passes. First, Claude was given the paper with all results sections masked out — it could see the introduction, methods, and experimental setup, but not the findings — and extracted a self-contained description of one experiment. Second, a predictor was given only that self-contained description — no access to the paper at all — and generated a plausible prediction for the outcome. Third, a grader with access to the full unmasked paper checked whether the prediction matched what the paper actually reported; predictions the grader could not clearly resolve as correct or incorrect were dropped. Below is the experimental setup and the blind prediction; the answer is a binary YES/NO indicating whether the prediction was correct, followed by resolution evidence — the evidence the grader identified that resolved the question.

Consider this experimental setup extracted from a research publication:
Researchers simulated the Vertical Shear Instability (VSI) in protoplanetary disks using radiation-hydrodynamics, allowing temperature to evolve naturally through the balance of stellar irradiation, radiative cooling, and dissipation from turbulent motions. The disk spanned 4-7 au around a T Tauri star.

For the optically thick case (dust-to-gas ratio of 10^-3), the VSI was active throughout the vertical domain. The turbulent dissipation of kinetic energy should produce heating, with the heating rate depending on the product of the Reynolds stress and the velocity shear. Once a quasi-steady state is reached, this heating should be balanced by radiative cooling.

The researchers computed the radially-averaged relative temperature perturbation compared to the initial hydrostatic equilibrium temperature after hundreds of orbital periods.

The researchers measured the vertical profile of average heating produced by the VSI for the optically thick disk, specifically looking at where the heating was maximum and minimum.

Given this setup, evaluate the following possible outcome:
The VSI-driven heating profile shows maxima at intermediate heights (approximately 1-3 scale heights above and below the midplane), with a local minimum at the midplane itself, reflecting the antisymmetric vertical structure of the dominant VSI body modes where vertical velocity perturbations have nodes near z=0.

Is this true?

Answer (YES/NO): YES